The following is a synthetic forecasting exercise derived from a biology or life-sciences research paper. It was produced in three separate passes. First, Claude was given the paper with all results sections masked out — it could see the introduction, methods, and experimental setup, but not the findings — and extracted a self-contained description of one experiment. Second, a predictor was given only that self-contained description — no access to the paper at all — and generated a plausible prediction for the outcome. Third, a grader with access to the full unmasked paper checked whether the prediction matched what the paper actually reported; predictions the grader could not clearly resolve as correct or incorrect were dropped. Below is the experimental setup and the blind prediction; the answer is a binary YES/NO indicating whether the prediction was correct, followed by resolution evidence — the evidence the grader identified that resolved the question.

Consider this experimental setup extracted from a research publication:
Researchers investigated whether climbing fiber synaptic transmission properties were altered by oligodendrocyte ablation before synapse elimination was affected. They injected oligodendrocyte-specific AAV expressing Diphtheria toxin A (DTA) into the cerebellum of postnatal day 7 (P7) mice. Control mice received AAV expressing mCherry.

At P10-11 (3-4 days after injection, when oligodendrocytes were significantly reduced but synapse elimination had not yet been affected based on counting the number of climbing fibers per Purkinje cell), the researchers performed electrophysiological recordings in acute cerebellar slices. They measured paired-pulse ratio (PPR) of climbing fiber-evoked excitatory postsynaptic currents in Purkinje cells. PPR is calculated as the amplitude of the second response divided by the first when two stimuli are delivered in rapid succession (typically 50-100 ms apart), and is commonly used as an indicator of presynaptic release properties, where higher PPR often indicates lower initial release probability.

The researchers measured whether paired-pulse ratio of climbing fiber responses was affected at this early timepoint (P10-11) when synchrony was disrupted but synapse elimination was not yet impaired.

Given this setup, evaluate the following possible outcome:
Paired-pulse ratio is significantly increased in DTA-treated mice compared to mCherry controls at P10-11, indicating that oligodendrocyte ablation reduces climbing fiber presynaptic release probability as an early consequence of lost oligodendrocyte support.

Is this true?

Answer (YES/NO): YES